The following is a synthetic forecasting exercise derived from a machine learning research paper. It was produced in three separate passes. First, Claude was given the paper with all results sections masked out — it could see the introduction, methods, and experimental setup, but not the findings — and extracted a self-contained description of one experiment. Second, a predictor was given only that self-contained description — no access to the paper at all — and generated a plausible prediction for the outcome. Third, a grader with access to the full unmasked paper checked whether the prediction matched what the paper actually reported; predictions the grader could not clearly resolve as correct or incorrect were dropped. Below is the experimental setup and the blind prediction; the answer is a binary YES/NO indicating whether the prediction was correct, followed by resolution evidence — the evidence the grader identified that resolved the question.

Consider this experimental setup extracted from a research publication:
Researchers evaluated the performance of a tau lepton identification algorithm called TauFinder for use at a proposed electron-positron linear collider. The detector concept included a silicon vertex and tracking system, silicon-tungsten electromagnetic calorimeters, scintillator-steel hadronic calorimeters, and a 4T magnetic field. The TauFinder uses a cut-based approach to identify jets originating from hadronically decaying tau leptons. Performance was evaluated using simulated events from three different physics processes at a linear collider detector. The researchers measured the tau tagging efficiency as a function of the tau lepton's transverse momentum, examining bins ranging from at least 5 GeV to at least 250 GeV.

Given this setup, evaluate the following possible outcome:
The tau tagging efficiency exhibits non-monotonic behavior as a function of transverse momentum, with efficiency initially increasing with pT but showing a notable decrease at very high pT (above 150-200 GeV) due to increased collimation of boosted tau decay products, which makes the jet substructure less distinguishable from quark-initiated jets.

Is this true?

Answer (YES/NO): NO